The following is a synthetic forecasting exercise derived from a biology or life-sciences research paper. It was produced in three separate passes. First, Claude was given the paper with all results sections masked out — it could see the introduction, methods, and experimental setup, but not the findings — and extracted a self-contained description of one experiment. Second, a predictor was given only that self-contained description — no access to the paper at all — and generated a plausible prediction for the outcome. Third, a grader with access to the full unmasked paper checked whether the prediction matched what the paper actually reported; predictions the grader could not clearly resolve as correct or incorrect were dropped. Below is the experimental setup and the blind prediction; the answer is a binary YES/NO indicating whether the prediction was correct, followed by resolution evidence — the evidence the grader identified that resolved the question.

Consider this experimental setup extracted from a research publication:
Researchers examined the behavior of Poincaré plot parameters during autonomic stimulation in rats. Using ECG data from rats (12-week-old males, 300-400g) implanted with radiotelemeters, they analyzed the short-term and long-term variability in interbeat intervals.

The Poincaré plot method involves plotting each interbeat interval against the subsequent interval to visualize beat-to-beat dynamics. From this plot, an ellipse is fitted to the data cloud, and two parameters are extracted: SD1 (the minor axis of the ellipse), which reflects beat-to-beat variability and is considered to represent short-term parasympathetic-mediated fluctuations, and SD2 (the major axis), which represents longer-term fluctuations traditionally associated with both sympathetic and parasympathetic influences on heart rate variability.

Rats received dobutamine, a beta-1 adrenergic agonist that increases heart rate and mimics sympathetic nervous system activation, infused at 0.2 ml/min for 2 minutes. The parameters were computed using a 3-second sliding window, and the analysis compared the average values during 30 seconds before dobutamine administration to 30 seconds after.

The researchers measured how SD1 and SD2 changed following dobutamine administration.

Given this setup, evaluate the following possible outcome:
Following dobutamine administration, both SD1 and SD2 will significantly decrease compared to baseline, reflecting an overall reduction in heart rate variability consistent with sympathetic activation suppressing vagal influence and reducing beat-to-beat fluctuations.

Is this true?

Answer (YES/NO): NO